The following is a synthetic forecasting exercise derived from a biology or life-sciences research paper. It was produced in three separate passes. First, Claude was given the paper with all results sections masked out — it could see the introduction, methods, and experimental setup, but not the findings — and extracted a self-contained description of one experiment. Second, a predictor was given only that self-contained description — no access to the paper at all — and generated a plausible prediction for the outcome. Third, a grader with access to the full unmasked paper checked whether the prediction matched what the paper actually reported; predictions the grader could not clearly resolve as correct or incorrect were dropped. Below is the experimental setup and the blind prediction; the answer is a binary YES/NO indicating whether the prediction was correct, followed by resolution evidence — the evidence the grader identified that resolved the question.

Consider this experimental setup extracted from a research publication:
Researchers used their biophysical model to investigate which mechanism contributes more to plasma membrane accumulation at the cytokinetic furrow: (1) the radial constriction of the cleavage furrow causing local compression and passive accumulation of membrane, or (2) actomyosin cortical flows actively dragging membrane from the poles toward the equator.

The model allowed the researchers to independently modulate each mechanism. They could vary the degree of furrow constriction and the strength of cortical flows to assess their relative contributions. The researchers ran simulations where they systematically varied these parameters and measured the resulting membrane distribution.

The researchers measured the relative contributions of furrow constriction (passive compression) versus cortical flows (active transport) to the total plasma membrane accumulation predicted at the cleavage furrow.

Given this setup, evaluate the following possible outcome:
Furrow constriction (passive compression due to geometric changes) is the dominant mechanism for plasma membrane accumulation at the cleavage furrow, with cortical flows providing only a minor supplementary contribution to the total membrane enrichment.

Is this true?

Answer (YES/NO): NO